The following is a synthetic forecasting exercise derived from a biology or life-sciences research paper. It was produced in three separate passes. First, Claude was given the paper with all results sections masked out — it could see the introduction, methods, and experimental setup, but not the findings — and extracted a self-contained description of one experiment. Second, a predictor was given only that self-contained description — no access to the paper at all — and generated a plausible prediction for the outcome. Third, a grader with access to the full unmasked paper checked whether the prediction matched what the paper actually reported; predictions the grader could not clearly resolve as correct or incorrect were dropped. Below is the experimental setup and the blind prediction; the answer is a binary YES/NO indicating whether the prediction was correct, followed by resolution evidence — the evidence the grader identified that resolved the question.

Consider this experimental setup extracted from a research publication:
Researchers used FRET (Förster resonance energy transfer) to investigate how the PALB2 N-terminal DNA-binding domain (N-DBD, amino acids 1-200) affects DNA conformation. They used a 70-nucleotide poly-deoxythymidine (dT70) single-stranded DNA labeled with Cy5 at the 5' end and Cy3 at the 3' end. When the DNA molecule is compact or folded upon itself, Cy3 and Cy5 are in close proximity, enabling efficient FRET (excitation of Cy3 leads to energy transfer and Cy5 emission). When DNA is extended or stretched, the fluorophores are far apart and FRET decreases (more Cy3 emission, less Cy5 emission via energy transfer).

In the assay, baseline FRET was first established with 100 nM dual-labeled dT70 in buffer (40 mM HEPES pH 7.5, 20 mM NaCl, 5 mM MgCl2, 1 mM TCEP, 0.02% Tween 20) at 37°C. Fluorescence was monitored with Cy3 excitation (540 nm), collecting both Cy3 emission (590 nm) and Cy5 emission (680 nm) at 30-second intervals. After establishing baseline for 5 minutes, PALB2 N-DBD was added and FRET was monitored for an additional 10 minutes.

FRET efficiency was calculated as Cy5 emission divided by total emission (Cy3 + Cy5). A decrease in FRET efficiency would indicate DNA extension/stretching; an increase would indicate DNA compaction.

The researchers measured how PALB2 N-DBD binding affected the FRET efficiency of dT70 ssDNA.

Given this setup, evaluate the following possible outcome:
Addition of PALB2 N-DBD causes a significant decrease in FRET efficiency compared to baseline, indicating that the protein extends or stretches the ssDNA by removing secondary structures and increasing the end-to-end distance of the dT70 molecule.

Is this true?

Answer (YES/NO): NO